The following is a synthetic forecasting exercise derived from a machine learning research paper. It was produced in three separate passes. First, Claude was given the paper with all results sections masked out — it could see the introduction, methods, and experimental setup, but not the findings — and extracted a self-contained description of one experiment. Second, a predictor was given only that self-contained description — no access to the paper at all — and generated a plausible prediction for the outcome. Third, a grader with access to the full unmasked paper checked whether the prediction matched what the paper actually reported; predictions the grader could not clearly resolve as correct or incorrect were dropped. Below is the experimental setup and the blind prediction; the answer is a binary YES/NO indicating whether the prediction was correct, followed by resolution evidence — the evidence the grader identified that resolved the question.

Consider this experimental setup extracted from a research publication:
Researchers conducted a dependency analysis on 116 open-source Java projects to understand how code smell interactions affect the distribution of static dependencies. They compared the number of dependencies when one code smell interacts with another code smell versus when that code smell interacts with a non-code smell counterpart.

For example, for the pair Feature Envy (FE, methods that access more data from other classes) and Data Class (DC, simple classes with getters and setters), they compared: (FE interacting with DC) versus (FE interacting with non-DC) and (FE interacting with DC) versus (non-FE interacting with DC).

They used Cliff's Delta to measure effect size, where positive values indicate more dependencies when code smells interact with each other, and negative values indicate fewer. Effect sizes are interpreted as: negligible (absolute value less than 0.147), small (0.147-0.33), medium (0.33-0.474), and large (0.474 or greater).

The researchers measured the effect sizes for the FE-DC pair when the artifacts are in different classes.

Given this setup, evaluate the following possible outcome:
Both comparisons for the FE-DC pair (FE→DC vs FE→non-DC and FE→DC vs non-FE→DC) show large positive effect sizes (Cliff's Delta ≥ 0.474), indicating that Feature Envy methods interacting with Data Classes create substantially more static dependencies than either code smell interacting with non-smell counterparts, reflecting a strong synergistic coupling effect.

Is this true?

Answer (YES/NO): YES